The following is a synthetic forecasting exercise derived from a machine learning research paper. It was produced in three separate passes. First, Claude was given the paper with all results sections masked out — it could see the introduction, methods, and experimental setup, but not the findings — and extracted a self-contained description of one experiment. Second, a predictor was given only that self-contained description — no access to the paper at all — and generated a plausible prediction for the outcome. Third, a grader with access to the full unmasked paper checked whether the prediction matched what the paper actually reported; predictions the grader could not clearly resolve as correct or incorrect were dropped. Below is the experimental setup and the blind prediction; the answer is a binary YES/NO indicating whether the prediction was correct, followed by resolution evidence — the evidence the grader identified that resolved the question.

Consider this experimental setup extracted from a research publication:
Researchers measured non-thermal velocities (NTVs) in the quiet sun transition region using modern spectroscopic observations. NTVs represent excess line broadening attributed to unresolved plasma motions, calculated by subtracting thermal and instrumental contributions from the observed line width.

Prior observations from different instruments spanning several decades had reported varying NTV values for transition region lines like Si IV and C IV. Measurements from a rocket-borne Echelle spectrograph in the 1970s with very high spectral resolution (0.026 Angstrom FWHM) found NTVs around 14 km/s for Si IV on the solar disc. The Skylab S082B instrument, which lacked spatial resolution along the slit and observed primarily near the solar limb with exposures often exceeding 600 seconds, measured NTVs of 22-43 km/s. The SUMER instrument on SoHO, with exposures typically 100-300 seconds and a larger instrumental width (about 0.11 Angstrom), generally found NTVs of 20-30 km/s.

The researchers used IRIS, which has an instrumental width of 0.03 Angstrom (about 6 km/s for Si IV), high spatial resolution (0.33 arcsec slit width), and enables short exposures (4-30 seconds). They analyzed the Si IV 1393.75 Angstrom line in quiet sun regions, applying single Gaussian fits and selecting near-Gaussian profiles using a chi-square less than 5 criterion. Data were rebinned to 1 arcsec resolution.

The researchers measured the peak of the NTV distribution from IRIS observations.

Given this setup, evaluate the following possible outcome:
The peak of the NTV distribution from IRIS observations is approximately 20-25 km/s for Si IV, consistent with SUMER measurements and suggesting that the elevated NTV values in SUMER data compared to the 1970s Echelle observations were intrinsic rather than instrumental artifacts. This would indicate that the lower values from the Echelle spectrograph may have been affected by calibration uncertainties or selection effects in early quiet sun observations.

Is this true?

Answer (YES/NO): NO